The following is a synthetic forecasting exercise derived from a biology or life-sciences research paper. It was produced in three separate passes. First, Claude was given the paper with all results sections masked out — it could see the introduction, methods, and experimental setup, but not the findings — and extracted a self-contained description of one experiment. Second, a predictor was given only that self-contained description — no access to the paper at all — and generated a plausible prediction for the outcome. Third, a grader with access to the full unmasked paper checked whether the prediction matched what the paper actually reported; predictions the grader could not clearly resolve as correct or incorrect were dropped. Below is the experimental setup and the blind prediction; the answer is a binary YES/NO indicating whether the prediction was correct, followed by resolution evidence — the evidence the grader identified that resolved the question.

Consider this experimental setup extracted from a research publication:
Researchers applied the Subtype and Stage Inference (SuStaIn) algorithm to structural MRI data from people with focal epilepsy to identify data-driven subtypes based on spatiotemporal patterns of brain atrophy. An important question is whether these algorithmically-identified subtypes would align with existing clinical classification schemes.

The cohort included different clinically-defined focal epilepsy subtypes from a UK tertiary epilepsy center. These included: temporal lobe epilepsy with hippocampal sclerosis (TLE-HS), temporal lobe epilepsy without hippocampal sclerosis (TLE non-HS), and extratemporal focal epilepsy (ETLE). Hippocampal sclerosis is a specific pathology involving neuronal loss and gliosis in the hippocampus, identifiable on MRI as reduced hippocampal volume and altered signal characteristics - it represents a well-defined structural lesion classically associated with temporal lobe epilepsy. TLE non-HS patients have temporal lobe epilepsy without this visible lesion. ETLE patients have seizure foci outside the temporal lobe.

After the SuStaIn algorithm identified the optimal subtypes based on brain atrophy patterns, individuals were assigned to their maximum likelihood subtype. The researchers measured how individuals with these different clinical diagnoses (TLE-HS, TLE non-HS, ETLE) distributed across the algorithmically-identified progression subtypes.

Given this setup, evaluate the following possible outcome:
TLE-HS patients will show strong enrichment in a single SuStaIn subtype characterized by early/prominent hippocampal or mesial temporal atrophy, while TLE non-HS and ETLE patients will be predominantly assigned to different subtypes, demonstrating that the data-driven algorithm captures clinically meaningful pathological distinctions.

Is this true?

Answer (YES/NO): NO